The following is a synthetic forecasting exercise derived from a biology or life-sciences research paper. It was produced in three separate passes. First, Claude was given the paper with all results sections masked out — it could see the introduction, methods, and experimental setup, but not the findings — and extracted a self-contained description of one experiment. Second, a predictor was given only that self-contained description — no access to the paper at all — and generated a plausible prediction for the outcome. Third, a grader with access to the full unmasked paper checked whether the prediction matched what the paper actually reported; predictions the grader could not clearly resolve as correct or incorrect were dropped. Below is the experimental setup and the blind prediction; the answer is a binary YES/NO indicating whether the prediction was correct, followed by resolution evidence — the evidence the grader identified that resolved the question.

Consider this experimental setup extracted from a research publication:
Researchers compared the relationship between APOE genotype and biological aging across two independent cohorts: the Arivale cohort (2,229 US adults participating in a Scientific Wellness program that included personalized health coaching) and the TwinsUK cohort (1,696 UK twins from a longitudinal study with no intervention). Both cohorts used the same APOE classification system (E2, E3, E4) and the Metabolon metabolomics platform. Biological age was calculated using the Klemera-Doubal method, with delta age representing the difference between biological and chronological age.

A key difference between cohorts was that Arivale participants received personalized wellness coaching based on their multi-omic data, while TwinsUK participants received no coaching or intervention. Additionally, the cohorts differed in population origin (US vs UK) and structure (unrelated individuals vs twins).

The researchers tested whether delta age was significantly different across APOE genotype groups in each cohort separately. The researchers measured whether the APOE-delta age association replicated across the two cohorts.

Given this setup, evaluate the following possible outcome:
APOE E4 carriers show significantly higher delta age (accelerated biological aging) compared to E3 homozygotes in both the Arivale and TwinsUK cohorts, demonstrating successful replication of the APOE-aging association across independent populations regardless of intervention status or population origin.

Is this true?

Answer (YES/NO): NO